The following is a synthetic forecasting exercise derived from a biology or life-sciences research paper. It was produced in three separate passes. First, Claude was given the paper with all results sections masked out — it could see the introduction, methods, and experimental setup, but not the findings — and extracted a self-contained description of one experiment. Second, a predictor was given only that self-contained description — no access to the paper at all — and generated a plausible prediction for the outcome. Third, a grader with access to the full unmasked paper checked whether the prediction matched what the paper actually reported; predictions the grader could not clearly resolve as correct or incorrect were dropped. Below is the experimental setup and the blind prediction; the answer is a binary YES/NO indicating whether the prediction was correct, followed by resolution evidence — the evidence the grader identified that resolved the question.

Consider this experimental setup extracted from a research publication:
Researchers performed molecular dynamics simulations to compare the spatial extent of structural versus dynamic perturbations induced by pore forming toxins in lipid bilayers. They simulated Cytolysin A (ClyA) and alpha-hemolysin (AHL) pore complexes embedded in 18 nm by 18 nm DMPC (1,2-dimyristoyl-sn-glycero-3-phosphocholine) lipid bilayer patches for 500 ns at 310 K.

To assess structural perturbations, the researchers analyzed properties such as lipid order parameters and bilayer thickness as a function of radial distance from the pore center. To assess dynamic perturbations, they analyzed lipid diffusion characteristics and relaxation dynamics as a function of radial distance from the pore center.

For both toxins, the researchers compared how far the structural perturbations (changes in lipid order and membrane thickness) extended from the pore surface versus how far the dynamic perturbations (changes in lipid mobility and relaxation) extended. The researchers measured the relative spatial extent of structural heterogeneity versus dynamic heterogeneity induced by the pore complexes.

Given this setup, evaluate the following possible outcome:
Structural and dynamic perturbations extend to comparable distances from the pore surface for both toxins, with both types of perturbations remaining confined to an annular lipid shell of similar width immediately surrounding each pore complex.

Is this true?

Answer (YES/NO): NO